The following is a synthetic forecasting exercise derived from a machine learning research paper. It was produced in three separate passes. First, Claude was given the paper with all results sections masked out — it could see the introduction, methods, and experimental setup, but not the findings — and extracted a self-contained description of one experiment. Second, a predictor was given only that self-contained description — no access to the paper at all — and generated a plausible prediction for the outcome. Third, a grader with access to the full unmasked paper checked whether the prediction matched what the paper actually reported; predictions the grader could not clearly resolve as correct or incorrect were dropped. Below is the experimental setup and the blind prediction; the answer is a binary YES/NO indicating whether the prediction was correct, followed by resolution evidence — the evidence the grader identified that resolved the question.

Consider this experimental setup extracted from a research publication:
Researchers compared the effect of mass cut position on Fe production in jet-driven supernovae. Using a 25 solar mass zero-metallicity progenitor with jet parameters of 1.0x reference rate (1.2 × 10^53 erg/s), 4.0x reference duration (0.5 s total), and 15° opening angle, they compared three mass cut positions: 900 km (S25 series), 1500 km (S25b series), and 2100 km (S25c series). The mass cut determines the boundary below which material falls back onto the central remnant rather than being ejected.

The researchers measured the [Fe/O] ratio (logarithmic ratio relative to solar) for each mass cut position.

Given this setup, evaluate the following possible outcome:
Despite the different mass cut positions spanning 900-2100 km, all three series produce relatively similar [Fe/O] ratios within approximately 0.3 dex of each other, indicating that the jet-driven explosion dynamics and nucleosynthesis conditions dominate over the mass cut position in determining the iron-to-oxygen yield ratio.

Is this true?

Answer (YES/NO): YES